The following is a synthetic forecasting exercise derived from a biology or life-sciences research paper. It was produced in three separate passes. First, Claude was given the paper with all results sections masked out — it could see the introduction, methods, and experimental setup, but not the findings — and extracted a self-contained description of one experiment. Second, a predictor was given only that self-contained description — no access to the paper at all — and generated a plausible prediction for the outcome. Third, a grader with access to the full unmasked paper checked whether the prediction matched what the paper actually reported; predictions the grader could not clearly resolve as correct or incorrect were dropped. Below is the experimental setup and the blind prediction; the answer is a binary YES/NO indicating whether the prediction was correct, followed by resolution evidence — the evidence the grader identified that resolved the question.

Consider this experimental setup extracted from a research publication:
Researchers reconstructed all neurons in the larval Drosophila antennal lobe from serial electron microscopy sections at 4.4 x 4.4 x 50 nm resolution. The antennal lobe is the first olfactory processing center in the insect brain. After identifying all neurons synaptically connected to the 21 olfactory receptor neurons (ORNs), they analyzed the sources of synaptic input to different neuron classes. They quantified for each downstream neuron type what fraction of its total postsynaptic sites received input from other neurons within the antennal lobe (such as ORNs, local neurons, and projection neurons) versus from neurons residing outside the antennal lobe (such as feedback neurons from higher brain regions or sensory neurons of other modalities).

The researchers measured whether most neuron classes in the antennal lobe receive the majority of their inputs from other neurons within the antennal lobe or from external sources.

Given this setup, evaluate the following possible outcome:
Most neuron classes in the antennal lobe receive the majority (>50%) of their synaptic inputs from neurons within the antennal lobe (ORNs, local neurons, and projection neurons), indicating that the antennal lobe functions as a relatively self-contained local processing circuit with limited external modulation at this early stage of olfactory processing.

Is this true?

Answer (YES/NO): YES